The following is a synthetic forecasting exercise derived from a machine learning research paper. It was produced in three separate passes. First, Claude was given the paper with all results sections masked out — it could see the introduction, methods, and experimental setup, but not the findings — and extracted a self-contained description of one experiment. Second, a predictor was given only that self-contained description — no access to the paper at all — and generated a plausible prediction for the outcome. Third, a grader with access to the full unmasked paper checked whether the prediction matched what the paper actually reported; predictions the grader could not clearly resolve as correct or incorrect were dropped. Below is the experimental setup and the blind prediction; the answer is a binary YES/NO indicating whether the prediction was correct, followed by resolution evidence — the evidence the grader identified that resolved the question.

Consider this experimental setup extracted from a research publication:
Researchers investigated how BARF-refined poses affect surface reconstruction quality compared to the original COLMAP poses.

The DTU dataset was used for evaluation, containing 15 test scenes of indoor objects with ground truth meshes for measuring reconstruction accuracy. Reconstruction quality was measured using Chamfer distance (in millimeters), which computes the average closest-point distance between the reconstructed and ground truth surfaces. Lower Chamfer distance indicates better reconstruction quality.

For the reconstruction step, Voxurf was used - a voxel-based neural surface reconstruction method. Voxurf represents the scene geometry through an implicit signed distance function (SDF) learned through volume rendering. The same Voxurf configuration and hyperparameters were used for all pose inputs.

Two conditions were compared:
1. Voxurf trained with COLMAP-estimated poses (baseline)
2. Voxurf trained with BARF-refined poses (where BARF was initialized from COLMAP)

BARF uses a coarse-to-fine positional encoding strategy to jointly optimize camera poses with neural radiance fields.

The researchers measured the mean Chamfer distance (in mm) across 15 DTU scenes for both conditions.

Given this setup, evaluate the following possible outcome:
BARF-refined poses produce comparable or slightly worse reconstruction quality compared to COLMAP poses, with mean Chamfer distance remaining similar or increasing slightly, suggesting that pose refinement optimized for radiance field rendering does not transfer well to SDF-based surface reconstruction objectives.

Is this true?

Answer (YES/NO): YES